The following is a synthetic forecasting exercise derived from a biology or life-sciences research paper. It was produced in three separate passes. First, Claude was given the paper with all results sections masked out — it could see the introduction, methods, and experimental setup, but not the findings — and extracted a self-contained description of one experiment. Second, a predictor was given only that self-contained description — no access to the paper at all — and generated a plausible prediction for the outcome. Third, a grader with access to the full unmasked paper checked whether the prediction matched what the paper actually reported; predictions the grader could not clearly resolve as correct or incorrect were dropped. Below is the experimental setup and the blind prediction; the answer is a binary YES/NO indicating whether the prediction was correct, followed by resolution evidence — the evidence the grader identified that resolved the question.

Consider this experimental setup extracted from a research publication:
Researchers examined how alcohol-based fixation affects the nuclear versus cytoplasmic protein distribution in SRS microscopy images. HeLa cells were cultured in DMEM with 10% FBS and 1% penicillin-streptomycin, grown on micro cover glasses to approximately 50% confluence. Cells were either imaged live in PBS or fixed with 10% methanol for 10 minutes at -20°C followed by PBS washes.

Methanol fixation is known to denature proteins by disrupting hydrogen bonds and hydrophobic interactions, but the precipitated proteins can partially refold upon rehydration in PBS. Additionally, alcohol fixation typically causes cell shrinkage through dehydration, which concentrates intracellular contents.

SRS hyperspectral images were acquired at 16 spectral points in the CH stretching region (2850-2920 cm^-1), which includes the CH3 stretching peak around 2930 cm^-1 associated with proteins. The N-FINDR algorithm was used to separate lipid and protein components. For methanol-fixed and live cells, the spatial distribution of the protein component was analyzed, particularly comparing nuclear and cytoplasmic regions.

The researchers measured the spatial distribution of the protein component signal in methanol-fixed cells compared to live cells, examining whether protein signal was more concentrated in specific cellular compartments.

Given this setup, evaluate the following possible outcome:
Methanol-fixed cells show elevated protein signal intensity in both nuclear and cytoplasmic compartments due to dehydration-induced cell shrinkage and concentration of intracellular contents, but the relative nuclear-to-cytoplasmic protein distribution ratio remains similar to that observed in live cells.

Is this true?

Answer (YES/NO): NO